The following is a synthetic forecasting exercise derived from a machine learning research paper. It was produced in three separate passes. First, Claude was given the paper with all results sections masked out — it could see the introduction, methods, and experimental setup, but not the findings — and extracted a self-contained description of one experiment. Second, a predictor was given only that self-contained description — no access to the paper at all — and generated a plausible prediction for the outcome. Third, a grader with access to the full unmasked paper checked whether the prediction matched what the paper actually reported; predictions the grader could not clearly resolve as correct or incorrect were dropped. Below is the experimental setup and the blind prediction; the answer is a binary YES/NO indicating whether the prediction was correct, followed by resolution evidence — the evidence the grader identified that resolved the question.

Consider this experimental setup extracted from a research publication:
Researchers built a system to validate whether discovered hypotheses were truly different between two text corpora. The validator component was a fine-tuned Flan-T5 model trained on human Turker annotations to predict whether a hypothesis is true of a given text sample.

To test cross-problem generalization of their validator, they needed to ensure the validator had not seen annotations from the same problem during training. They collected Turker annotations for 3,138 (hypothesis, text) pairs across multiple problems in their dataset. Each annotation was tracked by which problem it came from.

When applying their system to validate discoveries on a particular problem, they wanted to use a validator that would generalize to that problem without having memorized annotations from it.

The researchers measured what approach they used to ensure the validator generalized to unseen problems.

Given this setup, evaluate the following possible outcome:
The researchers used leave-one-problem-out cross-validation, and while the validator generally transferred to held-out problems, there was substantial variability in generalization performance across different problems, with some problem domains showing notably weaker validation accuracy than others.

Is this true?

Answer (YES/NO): NO